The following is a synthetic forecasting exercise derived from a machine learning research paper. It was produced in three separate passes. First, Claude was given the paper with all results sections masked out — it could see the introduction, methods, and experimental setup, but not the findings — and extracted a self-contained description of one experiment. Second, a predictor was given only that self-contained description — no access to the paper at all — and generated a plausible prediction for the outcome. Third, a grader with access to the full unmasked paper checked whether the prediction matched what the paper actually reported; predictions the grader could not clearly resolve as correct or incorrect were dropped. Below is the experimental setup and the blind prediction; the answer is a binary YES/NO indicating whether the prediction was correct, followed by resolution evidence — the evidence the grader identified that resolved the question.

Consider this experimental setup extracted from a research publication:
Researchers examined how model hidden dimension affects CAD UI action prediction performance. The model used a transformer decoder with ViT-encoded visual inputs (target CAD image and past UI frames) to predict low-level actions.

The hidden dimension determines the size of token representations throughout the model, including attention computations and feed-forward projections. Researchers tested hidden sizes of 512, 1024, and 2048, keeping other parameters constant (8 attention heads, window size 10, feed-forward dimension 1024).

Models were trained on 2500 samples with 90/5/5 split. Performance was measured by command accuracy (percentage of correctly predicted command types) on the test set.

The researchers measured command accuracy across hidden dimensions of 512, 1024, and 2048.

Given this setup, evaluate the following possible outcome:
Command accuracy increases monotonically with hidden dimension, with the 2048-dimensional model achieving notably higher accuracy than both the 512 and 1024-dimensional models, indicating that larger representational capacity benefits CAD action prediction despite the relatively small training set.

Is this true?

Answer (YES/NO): NO